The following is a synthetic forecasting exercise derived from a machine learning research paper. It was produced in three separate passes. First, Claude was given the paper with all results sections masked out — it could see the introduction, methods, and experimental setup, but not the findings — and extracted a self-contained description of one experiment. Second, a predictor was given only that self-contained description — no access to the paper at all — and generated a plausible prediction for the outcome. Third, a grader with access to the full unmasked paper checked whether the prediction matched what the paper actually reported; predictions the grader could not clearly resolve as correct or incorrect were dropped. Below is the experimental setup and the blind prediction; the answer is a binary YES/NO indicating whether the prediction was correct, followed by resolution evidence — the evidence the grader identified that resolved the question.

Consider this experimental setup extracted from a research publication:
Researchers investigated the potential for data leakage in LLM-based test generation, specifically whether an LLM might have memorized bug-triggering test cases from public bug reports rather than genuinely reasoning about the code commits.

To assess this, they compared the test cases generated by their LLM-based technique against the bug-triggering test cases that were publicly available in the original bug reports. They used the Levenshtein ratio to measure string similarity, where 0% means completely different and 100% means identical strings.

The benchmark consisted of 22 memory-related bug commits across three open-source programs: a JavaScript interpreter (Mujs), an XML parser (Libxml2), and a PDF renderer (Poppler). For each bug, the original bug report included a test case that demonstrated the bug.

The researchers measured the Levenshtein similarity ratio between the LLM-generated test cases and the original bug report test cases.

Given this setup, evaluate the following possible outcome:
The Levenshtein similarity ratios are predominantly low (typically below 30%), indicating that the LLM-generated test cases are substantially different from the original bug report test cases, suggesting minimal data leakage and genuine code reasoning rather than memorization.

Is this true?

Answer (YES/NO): YES